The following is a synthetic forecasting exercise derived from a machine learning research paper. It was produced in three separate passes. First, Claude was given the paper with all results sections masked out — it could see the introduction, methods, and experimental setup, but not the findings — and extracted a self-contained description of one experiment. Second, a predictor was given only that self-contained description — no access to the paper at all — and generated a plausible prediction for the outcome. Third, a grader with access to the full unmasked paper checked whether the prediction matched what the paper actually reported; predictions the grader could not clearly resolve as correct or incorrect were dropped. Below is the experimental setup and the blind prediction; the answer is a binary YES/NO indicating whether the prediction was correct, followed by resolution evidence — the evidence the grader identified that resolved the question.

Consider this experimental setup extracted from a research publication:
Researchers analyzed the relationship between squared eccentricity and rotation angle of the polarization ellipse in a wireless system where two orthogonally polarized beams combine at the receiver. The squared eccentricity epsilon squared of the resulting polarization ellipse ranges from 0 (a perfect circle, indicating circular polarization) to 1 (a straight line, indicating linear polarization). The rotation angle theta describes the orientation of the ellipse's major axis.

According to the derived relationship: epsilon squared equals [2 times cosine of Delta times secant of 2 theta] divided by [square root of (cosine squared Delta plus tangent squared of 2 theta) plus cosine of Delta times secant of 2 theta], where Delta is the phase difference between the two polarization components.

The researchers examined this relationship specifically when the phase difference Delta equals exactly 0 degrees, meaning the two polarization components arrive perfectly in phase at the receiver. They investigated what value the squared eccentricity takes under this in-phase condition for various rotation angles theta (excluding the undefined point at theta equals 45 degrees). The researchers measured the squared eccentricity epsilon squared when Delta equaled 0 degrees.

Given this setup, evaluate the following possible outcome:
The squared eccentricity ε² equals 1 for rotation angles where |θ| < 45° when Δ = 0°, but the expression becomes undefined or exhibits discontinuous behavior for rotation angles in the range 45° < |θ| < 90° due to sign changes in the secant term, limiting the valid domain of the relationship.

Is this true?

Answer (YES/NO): NO